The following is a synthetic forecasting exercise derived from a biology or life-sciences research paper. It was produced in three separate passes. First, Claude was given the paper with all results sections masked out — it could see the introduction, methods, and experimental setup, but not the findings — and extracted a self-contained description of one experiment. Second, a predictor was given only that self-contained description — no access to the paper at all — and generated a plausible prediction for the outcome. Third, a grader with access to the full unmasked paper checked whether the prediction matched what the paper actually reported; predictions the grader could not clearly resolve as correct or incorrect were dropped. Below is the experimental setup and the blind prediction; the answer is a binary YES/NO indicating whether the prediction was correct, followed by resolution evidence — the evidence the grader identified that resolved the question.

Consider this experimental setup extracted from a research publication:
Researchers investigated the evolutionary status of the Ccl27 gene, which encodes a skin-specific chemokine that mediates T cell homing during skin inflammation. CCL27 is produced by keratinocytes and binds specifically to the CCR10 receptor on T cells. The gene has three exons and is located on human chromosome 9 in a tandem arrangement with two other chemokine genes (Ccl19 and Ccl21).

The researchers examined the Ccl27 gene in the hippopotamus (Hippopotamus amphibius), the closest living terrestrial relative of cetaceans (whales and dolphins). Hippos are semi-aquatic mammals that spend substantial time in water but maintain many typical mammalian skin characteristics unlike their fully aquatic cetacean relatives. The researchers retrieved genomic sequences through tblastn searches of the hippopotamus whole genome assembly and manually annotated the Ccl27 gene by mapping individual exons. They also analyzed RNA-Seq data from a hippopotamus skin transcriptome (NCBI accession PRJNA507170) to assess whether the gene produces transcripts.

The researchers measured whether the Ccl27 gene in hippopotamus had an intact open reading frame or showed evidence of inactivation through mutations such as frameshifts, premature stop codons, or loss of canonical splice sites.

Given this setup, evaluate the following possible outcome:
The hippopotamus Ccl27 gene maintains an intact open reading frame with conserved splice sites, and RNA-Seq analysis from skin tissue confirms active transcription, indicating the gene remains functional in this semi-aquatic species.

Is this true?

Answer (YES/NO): YES